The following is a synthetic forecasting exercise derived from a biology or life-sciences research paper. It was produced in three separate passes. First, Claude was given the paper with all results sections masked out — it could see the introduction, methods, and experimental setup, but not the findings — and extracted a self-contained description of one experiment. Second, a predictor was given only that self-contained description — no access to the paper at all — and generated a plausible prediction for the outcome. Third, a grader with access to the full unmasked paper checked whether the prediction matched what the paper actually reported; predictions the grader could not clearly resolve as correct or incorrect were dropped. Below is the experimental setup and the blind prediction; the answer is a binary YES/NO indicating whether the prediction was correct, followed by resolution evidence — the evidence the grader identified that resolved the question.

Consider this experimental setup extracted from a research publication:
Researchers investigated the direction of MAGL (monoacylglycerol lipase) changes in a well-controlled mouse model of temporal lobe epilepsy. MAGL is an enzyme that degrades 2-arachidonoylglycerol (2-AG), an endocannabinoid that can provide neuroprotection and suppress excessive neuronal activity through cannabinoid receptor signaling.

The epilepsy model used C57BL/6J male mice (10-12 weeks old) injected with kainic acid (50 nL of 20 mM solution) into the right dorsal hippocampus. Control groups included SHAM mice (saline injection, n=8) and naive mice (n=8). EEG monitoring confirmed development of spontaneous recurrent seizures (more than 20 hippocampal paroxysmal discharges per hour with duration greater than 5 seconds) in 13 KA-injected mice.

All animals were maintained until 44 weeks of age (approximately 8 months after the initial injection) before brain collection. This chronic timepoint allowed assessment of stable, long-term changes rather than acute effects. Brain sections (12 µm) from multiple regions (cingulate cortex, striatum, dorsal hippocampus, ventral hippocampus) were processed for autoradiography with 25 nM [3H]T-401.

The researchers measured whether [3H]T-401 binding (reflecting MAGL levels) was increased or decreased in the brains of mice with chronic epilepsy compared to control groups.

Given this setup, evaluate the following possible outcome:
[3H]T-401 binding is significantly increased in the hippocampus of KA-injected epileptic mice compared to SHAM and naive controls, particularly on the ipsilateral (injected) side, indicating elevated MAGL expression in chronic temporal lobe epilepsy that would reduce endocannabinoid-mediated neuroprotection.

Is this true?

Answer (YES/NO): NO